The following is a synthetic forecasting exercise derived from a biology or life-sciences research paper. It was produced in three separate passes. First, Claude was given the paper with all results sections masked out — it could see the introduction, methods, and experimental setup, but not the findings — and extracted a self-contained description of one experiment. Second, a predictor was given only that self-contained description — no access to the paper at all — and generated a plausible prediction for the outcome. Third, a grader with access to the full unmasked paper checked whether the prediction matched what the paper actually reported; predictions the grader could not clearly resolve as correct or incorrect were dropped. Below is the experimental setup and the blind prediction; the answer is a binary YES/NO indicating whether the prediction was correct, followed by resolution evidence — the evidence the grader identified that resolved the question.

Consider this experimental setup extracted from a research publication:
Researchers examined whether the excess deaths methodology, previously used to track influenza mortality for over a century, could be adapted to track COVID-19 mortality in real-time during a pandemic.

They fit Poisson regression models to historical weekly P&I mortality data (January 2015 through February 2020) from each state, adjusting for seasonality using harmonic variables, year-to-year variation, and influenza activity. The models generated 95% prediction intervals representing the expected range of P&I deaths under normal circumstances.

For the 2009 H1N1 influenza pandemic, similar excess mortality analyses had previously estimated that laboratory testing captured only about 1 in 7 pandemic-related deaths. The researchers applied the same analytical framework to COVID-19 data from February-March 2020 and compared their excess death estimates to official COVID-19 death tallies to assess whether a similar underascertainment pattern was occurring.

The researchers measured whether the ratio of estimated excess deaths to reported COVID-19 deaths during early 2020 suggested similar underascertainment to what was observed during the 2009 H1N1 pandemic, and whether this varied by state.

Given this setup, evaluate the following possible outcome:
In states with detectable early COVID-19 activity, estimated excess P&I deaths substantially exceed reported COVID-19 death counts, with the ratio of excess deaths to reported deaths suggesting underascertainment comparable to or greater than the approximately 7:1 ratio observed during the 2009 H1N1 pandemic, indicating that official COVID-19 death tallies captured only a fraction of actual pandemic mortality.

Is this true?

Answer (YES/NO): NO